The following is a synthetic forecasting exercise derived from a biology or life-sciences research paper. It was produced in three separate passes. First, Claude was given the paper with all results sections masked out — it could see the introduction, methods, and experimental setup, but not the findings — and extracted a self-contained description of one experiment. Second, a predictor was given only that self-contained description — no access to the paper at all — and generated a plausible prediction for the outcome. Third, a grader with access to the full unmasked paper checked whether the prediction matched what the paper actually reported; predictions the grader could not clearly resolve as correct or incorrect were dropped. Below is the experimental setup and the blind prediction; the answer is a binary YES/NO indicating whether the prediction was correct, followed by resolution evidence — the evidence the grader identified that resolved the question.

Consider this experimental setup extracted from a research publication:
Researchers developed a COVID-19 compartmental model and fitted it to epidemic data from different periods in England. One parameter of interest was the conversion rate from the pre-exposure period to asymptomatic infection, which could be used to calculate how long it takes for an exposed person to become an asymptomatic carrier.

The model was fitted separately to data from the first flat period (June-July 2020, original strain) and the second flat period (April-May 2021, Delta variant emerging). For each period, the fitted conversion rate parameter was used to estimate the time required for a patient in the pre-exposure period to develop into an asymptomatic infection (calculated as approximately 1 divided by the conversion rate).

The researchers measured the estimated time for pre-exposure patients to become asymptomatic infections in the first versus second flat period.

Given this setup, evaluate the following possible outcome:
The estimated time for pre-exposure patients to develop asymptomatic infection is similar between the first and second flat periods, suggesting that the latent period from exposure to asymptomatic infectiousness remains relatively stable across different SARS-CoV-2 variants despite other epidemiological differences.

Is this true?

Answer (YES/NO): NO